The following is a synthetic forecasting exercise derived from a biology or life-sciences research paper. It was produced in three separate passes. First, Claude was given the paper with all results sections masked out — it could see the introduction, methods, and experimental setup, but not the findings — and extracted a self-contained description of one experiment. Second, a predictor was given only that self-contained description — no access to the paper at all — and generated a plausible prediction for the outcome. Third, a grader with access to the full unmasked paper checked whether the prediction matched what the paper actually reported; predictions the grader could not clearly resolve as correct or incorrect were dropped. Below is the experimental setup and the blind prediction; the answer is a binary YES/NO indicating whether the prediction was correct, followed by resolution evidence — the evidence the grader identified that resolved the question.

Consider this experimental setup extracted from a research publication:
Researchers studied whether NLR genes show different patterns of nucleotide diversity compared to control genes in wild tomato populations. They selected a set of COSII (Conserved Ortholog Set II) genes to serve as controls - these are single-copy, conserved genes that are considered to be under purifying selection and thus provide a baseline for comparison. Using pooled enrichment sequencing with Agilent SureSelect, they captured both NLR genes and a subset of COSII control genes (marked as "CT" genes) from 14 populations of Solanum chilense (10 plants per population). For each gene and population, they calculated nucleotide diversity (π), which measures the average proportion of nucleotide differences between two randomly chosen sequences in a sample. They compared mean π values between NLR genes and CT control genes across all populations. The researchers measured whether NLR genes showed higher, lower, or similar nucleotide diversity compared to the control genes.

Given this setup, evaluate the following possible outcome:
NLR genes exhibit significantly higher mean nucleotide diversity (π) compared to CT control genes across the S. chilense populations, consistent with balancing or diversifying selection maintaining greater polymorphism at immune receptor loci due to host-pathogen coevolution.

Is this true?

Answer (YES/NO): YES